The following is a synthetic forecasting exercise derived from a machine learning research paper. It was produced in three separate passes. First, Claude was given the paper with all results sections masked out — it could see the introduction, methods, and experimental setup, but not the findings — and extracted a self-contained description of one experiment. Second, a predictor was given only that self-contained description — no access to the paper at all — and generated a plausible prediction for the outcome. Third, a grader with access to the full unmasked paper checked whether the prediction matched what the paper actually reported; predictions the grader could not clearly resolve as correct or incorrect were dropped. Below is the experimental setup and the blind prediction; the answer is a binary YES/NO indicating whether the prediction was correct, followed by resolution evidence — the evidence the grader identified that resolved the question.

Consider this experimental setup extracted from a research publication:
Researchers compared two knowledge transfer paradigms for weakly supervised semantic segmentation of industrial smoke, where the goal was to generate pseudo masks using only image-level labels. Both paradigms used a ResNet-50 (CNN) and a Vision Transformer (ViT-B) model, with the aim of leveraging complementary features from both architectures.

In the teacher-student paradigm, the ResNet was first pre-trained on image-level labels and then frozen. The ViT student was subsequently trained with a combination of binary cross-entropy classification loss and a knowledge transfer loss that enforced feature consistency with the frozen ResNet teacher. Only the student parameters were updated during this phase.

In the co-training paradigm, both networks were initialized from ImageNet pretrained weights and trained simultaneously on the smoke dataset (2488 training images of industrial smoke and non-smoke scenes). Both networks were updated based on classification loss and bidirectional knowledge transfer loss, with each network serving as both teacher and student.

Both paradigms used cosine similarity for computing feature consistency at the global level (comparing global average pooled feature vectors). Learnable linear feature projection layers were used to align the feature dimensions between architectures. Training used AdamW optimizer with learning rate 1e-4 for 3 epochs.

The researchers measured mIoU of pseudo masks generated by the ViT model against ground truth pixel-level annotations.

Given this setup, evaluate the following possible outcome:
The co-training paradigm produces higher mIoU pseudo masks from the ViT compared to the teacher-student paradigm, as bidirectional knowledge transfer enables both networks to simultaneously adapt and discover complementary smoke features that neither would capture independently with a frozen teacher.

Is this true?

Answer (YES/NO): NO